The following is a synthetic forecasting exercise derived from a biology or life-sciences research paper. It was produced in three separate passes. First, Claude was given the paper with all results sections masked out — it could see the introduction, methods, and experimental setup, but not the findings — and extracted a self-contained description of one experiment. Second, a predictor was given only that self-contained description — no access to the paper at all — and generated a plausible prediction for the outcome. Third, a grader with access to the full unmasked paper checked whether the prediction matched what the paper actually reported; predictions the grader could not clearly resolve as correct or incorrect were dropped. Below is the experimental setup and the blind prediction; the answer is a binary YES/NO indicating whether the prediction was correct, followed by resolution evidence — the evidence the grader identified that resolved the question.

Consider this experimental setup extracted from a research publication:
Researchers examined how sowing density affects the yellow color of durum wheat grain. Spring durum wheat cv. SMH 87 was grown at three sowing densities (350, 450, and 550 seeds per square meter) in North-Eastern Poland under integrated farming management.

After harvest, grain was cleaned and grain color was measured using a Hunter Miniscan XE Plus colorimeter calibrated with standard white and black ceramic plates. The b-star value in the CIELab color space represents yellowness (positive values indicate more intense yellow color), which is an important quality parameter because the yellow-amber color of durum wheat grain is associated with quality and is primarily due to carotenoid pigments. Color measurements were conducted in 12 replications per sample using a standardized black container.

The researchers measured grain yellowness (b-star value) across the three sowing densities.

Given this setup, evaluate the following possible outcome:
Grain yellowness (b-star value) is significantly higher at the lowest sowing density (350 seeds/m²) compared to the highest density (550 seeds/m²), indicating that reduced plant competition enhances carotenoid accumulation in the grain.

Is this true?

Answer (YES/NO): NO